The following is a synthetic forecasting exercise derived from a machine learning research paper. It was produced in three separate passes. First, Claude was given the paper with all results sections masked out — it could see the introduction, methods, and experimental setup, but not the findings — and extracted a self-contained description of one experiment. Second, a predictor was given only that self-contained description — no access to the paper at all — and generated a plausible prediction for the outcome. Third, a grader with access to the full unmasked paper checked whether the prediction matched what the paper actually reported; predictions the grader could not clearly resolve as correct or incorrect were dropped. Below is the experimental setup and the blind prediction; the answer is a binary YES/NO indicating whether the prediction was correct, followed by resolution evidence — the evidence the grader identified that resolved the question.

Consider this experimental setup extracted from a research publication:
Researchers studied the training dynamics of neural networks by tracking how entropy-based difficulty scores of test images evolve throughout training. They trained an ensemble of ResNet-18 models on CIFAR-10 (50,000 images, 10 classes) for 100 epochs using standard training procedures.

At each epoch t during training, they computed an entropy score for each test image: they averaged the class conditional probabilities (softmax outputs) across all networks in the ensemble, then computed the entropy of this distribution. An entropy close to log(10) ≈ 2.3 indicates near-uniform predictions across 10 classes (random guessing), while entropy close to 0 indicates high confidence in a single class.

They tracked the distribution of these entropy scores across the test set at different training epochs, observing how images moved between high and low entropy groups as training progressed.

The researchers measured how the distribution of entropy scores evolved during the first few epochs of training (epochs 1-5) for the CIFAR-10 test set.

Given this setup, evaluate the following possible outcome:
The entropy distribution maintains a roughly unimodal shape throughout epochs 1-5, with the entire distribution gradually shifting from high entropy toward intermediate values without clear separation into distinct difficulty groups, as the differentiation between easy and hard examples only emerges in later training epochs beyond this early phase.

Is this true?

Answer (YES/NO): NO